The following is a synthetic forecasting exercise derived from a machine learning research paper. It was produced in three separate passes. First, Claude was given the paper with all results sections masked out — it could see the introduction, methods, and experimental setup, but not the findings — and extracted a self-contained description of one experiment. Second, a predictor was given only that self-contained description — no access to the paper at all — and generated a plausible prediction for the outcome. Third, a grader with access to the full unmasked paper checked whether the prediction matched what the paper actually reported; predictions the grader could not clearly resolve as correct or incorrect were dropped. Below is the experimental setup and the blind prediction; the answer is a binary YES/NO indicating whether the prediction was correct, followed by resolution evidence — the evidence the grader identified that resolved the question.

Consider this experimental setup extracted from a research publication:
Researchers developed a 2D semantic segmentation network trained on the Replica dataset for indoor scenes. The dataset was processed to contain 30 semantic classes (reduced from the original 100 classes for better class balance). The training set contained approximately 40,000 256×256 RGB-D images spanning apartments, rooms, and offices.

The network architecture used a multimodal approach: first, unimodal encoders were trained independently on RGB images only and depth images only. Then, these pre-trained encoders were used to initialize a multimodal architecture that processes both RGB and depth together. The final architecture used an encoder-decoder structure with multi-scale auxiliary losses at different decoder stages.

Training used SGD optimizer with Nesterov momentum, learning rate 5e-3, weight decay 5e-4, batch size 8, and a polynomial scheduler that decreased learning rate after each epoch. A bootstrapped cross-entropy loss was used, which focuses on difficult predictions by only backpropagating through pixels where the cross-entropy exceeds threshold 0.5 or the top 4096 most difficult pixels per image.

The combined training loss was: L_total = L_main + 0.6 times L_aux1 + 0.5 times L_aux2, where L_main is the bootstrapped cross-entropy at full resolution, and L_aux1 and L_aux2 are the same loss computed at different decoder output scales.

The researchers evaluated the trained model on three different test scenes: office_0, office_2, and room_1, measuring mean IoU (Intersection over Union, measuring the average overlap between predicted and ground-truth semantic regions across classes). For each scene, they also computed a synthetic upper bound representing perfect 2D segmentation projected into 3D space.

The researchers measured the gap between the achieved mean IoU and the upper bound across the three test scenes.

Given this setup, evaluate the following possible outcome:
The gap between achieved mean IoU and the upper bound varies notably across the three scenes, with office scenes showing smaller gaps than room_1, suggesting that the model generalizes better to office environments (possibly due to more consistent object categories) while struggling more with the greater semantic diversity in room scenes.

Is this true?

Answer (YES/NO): NO